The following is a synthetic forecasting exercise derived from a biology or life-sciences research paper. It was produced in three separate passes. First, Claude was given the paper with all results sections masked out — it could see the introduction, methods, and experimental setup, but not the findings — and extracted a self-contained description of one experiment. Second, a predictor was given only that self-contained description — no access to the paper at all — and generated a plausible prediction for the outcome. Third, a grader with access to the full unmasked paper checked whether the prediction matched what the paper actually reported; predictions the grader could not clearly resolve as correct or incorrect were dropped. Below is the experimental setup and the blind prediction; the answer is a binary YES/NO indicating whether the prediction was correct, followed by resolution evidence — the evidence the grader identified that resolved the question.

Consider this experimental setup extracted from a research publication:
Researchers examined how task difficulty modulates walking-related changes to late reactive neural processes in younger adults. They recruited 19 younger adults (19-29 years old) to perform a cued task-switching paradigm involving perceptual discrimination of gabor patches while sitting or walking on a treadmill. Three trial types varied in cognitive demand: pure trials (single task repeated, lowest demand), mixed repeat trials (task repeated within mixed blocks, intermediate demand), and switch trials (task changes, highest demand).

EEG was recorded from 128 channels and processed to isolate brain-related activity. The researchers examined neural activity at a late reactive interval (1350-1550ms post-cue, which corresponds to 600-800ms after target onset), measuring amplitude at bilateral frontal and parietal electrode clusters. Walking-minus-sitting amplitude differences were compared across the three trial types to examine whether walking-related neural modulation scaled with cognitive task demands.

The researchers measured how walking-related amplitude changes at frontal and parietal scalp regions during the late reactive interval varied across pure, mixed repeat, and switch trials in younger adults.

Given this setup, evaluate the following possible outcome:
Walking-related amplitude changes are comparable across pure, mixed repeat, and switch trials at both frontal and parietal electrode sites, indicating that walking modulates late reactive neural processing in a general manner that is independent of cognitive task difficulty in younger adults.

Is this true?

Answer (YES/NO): NO